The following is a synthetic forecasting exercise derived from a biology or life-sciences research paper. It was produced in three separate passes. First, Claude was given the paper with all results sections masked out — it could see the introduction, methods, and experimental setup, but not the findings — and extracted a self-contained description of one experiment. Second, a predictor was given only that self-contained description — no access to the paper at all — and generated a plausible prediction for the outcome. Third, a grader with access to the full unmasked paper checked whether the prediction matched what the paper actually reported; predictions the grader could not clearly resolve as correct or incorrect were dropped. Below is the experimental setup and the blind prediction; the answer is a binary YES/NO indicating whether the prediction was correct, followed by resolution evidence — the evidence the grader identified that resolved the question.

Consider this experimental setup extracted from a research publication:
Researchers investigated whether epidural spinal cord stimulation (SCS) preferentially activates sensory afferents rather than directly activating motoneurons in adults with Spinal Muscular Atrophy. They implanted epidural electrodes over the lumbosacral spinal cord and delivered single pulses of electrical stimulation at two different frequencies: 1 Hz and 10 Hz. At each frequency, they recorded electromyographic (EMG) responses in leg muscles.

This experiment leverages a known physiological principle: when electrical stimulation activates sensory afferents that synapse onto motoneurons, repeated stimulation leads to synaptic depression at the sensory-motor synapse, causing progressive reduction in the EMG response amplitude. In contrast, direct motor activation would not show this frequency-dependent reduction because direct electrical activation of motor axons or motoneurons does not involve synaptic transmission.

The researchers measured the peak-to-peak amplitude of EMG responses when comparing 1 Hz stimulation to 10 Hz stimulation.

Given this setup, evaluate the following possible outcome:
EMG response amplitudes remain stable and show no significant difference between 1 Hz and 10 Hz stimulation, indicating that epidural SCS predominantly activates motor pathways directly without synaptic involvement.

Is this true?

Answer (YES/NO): NO